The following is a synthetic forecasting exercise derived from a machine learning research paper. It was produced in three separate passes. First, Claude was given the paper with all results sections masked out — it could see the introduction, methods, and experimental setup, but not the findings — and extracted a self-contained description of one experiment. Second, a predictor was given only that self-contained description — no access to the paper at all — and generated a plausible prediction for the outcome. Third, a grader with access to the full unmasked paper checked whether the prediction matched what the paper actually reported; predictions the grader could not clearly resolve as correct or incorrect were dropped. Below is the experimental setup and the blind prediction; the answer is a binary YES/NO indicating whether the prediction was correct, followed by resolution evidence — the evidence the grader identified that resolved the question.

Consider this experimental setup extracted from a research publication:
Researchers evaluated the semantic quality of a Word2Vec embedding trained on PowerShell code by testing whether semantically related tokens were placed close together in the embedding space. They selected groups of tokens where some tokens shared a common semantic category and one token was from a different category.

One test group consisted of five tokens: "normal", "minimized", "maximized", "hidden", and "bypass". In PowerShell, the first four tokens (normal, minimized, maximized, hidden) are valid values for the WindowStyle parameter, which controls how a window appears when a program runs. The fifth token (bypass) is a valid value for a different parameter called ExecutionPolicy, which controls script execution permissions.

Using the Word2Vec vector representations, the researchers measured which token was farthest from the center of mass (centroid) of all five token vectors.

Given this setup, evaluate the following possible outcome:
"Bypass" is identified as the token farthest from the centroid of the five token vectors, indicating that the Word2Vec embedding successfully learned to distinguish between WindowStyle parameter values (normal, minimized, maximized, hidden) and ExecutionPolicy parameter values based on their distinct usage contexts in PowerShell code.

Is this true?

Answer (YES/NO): YES